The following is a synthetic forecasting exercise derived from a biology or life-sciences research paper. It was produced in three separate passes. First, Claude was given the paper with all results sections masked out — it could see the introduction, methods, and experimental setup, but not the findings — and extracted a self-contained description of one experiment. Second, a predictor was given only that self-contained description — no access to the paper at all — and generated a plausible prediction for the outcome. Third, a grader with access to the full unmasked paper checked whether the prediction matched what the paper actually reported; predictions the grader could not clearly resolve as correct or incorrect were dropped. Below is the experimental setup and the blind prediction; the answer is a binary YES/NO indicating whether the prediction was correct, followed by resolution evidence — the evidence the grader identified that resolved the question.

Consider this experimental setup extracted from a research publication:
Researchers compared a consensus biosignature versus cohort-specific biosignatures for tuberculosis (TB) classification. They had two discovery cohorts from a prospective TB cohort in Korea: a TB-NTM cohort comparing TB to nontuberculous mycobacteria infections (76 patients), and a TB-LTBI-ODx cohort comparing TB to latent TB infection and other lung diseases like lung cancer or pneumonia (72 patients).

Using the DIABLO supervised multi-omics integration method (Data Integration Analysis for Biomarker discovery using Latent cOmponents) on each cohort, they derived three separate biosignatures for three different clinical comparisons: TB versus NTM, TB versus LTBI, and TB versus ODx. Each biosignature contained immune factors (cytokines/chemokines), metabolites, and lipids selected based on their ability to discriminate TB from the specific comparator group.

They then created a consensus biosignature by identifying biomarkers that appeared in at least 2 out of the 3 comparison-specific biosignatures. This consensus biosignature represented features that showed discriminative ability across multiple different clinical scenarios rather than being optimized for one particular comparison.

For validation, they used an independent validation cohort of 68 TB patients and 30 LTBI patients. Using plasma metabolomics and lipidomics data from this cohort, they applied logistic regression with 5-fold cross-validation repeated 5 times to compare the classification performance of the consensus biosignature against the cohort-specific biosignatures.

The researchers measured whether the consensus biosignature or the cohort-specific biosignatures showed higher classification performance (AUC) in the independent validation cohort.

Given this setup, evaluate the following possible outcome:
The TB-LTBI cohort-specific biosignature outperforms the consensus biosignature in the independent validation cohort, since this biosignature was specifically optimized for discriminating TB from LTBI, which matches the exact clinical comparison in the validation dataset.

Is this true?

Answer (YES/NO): NO